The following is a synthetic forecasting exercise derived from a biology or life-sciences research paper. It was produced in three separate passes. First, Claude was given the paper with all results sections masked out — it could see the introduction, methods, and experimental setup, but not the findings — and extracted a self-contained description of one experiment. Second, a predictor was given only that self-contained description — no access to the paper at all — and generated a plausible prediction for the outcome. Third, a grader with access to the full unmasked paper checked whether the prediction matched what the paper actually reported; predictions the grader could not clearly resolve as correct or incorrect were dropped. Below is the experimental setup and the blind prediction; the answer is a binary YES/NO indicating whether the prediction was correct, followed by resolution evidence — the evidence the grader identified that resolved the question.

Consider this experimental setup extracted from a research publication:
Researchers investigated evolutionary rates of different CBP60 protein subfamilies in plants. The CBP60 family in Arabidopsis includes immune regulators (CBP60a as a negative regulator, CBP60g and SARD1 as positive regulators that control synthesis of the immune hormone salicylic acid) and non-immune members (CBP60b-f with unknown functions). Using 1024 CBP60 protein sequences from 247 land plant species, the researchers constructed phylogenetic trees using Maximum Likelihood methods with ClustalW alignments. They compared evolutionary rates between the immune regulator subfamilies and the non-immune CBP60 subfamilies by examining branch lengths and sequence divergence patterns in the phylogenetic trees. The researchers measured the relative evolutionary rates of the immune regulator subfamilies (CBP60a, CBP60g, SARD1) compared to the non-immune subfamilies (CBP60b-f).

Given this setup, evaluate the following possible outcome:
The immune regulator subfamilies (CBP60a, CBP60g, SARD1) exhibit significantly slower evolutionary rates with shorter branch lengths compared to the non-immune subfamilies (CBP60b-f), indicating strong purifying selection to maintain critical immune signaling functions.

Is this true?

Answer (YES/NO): NO